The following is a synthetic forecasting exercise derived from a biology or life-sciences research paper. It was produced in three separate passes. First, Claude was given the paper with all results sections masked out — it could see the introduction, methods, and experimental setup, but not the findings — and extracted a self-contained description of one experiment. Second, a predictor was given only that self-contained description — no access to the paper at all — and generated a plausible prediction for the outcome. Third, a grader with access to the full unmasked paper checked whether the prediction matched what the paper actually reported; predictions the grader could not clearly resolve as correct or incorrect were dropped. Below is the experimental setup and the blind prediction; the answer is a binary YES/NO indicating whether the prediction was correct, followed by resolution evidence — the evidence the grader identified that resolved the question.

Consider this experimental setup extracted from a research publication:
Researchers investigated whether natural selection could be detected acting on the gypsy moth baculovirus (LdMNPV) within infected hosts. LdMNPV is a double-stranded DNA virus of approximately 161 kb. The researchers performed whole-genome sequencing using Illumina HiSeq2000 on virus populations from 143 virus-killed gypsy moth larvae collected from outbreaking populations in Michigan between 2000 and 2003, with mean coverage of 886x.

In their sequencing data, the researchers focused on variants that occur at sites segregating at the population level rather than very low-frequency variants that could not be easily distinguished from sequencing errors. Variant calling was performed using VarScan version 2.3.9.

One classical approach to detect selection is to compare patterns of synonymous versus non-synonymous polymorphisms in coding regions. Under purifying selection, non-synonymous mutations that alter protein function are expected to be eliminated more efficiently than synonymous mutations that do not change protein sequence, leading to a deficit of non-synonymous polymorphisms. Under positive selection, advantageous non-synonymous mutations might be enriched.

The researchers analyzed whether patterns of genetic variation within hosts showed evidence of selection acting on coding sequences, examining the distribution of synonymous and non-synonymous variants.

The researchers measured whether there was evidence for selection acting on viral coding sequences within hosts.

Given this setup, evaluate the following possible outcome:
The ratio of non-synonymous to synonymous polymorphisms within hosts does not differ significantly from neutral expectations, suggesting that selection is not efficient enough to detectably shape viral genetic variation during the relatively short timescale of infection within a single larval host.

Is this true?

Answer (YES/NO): YES